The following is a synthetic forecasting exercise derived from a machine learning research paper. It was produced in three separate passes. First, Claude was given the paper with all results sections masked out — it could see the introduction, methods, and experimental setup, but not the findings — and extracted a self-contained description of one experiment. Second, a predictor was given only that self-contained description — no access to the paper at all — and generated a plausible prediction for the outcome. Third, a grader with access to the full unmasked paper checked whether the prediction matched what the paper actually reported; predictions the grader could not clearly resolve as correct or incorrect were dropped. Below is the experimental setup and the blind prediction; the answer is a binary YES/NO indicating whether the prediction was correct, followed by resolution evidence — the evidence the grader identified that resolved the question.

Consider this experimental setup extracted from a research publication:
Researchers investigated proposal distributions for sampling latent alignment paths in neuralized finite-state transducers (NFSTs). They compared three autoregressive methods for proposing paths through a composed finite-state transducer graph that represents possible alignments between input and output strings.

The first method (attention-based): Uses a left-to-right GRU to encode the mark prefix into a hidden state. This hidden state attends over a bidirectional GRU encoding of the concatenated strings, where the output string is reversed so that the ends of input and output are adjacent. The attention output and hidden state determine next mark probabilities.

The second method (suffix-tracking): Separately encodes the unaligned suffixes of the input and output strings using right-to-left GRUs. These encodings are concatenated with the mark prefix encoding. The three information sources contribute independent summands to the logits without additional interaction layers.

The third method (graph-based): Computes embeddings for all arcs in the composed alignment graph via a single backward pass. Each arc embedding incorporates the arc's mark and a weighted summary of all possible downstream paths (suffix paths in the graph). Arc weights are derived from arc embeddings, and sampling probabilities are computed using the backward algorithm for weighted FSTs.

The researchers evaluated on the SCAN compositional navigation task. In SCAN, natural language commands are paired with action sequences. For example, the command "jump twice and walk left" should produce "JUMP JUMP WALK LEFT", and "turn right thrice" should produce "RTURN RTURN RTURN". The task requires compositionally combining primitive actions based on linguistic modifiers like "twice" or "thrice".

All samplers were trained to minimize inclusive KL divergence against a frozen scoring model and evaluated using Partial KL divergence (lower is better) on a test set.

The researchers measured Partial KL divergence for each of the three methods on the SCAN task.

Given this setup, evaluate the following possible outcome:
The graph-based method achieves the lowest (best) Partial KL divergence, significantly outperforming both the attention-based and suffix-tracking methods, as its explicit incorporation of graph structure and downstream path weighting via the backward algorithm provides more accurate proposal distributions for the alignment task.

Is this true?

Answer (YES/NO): NO